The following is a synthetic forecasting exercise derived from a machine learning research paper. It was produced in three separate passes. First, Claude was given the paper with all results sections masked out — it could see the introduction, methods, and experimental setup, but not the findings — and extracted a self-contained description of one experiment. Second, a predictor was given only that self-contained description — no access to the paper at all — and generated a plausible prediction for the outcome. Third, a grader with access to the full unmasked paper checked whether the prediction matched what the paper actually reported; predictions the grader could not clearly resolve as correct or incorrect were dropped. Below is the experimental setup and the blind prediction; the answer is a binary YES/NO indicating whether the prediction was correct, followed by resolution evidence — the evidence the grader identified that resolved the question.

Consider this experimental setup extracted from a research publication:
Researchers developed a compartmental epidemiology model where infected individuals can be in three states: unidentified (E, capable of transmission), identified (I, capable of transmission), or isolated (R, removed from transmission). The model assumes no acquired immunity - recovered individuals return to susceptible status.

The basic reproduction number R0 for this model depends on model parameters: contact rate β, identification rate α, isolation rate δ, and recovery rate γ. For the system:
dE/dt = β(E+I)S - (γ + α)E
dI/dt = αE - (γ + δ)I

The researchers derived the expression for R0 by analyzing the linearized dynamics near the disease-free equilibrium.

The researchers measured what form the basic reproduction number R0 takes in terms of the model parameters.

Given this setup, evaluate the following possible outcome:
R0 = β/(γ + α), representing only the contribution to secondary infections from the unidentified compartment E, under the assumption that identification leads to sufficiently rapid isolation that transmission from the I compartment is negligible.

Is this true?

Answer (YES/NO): NO